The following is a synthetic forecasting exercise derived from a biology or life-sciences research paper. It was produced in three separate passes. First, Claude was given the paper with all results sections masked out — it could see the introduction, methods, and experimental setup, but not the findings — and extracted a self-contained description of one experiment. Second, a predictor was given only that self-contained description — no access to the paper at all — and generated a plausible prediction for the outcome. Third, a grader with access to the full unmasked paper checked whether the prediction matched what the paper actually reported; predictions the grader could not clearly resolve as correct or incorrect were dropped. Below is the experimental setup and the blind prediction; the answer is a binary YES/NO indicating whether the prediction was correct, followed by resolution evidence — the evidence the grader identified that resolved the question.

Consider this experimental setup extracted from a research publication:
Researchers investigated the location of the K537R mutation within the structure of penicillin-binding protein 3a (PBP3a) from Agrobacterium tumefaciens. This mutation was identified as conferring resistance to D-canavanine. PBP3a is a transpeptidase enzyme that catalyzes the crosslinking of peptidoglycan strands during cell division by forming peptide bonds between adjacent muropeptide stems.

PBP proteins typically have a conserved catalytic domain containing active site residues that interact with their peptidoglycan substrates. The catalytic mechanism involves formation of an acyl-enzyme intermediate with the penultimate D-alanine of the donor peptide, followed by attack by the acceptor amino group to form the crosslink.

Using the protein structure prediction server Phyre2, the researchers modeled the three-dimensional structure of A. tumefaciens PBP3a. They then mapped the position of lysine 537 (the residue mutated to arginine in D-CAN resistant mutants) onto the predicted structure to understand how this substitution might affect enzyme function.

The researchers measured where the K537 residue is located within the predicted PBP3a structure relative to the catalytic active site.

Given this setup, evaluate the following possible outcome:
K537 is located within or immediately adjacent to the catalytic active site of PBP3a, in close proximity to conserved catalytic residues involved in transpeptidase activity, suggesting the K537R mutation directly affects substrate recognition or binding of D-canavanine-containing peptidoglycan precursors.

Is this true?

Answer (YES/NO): YES